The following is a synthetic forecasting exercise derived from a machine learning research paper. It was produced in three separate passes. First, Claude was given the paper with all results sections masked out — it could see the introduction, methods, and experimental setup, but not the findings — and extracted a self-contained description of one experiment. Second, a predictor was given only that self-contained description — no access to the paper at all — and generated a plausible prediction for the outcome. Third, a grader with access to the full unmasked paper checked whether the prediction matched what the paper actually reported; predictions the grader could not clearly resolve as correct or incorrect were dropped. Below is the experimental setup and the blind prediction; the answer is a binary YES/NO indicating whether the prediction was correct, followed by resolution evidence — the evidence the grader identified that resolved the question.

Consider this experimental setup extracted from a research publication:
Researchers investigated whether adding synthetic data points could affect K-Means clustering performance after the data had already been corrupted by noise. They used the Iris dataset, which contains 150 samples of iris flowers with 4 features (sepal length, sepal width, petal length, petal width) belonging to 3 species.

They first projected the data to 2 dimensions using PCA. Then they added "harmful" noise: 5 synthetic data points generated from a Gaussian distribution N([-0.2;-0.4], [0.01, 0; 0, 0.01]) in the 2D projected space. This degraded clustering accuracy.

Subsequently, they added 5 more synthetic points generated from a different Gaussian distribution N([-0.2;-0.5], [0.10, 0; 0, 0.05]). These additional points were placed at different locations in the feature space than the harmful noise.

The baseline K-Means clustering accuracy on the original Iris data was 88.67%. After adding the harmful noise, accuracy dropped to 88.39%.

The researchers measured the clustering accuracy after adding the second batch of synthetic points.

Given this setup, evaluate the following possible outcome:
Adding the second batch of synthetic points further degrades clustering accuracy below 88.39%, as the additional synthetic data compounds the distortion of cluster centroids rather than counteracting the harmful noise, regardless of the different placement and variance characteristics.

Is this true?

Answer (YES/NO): NO